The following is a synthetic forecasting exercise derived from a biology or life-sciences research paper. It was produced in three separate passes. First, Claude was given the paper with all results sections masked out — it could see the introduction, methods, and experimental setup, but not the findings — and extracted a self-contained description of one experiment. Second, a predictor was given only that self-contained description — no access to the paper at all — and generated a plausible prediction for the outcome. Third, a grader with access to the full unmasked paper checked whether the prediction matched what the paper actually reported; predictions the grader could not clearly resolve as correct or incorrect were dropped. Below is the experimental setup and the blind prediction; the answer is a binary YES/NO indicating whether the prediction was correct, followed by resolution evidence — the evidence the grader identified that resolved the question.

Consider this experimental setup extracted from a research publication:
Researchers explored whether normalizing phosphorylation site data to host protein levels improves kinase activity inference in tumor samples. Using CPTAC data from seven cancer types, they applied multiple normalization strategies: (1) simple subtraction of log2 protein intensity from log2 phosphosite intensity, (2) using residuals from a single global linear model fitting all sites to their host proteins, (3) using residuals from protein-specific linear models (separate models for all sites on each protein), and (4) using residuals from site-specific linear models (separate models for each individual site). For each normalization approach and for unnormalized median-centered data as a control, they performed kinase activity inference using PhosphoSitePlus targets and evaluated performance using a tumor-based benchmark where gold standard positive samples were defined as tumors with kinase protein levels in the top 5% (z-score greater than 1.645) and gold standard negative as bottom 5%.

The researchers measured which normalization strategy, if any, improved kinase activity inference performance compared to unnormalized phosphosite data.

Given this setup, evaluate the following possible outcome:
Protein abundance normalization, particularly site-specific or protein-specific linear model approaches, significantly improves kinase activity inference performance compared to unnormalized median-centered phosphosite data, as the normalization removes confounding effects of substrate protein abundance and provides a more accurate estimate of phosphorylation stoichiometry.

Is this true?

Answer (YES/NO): NO